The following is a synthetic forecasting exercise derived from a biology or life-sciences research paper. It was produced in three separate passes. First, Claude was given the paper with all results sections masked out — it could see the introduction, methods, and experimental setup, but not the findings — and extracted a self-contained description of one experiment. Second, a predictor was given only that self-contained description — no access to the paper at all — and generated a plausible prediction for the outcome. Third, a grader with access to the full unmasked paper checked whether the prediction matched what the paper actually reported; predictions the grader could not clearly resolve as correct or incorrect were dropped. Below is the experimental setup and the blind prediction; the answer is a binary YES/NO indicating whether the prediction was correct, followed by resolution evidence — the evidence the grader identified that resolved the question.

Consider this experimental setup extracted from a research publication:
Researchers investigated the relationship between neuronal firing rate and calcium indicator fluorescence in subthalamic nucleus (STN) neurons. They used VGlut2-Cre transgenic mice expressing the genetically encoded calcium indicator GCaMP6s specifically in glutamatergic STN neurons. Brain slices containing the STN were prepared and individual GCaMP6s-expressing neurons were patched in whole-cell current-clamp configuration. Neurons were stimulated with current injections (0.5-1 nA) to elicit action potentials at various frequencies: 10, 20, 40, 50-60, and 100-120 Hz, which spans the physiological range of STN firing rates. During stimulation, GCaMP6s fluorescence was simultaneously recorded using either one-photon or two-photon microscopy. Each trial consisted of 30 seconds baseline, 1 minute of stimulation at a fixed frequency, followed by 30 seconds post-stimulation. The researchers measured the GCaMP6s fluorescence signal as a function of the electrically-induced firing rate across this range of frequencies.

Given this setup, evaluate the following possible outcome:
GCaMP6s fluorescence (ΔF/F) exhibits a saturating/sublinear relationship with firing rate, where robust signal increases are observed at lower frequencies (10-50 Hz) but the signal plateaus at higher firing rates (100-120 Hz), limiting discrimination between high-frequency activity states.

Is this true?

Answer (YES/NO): YES